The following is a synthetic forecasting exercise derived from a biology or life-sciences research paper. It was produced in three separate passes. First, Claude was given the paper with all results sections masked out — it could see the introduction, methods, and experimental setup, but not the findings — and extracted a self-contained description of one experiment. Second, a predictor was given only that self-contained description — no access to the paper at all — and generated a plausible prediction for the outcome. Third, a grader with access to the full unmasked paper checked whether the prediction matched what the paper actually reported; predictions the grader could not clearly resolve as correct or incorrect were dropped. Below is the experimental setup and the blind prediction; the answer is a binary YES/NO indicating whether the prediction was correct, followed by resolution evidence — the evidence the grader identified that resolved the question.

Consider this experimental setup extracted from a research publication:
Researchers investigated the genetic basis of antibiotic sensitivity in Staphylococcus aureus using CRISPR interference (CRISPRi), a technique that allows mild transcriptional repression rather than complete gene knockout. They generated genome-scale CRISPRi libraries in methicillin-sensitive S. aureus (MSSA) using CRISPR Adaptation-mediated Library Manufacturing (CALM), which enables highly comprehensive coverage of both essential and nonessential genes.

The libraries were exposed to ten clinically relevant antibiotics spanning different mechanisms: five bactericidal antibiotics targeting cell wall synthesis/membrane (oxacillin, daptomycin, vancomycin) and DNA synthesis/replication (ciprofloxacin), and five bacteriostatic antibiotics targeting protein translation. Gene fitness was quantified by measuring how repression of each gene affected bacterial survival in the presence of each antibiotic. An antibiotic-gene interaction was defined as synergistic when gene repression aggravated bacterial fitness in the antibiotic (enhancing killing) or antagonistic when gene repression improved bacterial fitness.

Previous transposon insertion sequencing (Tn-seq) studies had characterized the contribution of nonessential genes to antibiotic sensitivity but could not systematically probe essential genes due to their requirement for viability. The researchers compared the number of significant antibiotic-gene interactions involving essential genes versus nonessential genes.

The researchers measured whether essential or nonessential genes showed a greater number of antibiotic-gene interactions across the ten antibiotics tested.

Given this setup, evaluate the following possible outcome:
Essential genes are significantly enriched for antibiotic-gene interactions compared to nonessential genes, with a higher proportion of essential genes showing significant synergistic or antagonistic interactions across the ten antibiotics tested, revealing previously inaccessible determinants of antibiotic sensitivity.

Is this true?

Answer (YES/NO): YES